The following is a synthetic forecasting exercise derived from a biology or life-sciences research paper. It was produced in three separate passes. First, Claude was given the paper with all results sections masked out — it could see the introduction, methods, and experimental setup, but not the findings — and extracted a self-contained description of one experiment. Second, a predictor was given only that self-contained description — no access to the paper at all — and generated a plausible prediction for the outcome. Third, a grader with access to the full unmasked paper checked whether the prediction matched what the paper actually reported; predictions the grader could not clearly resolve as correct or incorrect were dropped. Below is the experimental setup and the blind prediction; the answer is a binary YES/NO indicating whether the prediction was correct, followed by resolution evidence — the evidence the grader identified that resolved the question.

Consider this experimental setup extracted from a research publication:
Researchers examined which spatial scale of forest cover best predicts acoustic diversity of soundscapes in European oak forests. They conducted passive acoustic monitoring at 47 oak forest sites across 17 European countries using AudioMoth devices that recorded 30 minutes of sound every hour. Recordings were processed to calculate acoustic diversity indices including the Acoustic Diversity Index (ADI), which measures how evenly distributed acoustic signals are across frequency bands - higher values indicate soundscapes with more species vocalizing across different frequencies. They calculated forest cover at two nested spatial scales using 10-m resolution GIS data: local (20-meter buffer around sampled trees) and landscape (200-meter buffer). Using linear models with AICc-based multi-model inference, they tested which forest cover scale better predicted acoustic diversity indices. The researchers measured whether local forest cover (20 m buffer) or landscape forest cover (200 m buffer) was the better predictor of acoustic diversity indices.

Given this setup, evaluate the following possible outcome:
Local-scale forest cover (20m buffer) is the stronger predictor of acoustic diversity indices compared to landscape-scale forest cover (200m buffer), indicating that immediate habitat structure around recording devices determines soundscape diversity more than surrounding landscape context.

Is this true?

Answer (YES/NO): YES